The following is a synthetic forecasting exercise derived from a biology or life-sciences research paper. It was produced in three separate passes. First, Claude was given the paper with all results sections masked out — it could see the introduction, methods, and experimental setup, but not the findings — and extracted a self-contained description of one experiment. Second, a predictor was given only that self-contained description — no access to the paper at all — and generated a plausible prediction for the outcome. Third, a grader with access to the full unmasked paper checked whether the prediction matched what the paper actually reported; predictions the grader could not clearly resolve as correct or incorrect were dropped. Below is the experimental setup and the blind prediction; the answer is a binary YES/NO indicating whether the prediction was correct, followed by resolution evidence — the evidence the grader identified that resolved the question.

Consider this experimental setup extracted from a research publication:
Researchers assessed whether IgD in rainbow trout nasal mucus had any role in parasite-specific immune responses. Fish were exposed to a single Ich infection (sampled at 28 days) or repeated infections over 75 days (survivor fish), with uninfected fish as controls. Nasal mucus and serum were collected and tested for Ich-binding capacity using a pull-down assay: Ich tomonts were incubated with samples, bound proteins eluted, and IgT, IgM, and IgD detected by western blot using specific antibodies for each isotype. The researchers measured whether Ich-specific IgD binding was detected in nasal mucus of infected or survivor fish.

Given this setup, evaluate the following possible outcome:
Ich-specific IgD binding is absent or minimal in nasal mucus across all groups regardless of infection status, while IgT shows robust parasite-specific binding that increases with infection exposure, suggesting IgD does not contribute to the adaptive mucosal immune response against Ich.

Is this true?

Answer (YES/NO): YES